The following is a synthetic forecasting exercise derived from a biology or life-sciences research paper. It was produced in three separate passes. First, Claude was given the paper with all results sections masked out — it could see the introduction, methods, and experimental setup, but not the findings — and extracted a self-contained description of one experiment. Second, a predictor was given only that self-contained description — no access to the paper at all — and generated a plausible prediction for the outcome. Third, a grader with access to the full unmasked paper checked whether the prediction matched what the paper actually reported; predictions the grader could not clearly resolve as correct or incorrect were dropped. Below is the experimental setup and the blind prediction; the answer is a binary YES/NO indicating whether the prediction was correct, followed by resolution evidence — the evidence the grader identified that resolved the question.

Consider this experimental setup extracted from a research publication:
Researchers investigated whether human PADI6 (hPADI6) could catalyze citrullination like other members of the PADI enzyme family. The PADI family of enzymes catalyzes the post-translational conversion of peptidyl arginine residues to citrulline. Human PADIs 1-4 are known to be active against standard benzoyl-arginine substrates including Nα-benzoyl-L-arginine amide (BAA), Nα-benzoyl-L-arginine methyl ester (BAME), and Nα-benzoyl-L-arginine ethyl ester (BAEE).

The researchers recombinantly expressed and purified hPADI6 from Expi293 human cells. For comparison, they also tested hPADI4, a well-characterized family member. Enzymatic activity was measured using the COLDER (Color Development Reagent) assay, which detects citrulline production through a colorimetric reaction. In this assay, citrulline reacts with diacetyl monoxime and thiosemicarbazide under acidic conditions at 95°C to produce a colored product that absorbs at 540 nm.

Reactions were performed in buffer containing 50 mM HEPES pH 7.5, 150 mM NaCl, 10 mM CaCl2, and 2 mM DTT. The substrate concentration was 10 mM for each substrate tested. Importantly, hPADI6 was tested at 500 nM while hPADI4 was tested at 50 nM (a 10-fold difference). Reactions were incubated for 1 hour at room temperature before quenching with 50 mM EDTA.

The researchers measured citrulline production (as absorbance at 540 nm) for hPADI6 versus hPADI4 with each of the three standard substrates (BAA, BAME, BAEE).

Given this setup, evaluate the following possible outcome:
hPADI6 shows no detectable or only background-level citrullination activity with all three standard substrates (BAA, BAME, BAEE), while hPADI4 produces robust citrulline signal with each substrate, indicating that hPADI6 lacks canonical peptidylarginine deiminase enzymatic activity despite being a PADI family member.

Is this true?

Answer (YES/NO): YES